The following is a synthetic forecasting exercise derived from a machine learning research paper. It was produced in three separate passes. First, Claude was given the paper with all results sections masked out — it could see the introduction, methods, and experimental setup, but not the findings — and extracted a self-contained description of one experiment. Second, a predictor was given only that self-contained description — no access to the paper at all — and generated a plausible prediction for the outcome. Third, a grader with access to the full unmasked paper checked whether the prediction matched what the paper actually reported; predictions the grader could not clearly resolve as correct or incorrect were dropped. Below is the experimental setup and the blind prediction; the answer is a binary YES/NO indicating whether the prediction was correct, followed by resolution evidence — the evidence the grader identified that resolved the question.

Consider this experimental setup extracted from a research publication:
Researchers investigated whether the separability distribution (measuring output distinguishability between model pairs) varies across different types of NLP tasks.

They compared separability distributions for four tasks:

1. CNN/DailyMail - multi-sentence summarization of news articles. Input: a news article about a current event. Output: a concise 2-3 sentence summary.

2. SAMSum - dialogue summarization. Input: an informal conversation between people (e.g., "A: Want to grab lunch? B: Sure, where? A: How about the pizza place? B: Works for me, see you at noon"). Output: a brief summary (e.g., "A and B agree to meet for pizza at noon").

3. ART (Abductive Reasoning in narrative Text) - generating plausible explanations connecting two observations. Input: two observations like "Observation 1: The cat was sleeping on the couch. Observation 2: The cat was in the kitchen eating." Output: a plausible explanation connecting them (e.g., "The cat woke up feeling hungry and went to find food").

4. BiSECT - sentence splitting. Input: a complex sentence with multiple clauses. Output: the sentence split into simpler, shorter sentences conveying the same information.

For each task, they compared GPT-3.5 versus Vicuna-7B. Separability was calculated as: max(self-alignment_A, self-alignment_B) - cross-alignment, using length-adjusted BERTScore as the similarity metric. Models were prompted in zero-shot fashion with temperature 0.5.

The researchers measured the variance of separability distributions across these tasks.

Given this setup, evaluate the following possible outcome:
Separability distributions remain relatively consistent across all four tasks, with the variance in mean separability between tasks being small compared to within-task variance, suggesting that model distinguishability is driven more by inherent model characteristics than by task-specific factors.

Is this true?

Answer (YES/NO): NO